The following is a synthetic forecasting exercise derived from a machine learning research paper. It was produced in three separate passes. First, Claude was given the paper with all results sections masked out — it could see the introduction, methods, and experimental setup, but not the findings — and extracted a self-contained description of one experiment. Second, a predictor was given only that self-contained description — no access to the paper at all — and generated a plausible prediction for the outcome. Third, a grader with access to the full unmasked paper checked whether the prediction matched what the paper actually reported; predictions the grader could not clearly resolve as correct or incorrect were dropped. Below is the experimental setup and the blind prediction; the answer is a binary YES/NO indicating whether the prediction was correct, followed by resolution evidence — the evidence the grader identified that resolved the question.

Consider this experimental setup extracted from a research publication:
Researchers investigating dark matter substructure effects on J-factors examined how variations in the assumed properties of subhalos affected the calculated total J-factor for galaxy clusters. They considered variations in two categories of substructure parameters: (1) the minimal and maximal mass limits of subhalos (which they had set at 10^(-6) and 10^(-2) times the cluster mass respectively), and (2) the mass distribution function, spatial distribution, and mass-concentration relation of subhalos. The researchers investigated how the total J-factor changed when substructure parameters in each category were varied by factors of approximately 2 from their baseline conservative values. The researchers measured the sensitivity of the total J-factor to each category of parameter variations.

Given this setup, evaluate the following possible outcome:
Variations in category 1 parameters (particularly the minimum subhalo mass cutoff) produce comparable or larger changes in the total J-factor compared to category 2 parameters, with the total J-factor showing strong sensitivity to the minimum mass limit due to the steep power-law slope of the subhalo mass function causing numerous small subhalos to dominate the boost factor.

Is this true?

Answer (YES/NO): NO